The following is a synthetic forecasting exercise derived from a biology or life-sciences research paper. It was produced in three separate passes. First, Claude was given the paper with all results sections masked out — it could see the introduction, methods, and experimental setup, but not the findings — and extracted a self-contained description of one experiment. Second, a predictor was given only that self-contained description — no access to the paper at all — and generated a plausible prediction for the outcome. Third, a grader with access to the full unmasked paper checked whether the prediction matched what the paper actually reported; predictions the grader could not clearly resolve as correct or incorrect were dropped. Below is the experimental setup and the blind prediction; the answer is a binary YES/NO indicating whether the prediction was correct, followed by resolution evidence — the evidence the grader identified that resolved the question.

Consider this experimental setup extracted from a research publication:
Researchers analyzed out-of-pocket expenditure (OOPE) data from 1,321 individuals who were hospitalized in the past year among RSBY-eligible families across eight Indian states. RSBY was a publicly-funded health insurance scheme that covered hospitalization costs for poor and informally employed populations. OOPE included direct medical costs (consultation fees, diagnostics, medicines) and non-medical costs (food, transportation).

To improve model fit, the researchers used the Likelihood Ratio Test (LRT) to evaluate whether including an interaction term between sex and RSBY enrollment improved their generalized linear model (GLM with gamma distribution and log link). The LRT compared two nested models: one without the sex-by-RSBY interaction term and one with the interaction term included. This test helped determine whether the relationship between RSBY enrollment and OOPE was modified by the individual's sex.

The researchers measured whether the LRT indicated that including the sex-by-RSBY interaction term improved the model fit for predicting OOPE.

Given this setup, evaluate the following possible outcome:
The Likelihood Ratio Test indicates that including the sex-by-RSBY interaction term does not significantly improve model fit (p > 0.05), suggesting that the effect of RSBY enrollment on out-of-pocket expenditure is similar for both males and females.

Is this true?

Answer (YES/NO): NO